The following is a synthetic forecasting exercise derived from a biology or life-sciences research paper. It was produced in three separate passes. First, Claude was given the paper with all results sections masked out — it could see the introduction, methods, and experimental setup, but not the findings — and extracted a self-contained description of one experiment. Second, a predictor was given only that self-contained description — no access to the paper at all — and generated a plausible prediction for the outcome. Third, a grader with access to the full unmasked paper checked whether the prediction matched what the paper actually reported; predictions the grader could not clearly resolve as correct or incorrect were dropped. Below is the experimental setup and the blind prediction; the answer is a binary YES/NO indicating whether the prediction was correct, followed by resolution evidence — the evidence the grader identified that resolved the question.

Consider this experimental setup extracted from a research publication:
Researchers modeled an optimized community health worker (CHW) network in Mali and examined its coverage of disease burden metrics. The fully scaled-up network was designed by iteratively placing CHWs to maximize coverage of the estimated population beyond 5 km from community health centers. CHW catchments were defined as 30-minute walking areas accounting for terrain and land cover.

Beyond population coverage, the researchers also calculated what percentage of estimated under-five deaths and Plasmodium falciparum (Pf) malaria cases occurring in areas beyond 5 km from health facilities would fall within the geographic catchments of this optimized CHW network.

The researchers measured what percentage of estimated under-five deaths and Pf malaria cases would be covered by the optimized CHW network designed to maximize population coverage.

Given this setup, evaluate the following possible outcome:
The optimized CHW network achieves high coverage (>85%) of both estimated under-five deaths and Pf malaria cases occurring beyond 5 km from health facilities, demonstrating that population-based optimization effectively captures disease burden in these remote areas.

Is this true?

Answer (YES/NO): NO